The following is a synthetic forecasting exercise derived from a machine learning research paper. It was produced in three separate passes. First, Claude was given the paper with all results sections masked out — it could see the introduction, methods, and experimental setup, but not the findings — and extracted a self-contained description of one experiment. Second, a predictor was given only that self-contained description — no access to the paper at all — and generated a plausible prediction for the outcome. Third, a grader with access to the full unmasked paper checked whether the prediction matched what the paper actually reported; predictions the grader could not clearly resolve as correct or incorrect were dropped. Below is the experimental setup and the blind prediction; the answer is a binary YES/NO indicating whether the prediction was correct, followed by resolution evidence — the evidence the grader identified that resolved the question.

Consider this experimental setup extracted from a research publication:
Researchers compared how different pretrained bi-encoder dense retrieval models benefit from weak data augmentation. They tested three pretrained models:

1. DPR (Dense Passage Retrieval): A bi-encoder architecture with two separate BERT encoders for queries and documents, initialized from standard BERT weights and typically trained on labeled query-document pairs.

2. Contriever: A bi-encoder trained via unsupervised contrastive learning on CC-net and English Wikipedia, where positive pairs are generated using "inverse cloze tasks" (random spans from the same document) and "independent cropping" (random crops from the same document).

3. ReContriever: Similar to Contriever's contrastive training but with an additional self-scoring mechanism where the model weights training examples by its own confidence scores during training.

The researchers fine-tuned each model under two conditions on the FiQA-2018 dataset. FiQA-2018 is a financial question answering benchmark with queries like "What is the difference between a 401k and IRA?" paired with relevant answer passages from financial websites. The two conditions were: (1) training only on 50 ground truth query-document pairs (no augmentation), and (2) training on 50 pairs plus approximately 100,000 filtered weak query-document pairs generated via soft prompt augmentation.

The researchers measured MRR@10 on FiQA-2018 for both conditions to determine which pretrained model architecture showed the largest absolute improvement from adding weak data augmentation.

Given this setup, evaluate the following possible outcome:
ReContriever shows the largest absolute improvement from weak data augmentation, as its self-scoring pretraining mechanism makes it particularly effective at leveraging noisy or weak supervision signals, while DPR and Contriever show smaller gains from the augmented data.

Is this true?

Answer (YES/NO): NO